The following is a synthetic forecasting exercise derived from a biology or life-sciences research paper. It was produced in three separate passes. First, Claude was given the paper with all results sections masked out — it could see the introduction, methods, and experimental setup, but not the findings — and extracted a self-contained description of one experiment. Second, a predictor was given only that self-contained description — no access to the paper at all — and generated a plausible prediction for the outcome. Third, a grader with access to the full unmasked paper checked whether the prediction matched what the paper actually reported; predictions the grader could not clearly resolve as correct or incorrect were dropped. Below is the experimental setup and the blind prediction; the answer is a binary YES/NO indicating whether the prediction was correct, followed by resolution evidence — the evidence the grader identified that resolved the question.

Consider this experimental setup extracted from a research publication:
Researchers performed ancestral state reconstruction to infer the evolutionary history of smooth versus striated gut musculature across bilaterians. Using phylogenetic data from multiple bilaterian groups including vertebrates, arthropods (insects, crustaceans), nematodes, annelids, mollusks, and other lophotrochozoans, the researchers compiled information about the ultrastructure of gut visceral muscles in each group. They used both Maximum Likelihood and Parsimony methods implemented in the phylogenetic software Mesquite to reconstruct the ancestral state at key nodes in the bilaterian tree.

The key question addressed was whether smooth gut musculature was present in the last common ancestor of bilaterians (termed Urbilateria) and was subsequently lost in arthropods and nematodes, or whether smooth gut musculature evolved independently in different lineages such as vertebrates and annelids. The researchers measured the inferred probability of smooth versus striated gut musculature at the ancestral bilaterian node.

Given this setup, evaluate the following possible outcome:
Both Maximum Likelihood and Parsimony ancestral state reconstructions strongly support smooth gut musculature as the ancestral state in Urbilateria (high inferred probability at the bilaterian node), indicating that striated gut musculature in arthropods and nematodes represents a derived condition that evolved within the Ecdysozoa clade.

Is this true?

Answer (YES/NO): YES